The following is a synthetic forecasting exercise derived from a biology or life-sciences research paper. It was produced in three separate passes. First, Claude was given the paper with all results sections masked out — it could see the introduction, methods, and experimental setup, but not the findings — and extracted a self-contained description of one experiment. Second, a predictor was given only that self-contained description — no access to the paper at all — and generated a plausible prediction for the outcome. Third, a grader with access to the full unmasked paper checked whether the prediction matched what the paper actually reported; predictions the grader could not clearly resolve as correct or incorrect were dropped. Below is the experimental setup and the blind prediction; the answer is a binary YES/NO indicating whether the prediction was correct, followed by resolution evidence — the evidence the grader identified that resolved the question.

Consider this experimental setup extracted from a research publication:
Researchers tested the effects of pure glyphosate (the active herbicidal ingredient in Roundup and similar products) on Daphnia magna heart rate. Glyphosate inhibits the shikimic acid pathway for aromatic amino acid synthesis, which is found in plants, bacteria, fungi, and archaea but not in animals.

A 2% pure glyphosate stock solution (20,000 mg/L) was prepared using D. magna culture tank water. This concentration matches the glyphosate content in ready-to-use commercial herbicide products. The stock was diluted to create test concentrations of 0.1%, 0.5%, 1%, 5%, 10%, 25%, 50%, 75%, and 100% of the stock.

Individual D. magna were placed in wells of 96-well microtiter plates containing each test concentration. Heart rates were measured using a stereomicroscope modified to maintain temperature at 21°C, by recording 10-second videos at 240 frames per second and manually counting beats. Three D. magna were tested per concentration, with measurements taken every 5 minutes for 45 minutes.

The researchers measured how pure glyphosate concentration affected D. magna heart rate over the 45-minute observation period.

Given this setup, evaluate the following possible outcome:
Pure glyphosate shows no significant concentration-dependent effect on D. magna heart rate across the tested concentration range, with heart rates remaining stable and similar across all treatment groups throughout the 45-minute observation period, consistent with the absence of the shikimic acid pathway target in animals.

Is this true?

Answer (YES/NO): NO